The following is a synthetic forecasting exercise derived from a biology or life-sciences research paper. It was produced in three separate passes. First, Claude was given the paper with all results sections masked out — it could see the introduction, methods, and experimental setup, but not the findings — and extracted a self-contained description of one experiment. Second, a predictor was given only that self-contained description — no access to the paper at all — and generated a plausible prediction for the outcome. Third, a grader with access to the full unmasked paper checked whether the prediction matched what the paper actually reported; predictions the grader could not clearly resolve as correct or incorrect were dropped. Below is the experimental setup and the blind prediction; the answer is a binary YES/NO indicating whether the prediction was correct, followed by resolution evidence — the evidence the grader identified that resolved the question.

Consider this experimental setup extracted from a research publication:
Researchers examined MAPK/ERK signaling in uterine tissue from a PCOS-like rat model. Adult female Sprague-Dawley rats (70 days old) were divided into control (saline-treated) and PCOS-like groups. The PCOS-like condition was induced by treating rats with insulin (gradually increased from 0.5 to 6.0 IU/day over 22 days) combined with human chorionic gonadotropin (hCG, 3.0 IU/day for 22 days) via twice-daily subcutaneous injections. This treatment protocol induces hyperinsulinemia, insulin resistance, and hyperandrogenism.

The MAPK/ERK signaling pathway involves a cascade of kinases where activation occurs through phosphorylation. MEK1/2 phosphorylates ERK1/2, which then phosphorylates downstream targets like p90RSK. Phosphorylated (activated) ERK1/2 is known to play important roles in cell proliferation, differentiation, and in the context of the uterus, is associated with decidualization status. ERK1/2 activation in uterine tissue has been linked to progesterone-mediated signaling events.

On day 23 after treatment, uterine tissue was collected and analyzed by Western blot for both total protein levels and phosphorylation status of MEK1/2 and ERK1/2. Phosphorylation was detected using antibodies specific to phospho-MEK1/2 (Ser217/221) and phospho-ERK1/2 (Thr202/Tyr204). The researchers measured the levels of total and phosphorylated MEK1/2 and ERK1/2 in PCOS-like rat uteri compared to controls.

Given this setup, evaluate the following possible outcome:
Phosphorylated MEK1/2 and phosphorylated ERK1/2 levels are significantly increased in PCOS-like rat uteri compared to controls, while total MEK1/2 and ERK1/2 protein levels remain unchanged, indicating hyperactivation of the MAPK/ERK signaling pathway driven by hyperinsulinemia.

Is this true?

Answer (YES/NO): NO